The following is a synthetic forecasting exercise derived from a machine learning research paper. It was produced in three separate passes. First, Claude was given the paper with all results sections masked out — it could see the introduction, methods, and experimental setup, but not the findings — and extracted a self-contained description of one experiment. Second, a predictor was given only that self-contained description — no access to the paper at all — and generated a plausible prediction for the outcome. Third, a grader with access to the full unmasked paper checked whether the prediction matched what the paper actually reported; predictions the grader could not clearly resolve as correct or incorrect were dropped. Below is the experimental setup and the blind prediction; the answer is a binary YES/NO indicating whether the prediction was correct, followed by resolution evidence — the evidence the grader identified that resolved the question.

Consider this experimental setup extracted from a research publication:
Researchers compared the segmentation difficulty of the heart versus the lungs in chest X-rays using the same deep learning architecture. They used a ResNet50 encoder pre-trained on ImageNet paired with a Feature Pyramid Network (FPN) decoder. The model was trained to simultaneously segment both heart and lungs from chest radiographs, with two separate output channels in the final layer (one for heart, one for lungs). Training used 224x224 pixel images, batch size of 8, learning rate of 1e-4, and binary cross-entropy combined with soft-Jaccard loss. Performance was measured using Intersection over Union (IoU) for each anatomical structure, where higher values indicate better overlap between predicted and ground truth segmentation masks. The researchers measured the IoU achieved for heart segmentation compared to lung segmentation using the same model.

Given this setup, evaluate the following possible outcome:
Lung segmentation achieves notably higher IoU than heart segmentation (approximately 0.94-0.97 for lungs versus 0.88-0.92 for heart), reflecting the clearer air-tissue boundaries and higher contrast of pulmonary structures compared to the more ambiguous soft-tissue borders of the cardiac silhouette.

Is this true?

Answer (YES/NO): NO